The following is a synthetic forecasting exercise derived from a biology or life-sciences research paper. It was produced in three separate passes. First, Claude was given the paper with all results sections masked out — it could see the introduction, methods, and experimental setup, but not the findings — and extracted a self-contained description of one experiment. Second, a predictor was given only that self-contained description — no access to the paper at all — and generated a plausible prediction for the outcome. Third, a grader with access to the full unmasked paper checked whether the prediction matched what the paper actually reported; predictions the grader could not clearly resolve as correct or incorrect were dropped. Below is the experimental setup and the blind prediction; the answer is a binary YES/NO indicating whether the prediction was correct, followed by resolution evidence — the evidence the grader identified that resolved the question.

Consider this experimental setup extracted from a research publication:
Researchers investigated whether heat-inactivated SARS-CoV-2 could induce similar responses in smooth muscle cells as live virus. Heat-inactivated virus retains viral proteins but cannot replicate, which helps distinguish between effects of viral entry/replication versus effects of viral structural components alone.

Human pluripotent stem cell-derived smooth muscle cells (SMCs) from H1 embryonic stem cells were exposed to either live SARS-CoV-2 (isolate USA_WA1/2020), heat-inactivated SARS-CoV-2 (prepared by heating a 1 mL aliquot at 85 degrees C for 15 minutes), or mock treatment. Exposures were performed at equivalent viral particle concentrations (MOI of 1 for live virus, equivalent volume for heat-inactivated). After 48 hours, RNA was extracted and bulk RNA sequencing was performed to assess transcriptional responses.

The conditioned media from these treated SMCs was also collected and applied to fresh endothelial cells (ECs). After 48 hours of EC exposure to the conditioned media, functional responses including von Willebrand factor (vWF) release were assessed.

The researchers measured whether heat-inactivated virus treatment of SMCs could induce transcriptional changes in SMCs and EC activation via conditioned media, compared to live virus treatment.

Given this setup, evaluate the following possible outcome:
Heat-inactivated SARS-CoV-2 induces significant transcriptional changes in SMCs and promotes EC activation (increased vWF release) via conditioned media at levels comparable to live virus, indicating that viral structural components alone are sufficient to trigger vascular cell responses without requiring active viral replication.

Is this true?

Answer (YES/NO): NO